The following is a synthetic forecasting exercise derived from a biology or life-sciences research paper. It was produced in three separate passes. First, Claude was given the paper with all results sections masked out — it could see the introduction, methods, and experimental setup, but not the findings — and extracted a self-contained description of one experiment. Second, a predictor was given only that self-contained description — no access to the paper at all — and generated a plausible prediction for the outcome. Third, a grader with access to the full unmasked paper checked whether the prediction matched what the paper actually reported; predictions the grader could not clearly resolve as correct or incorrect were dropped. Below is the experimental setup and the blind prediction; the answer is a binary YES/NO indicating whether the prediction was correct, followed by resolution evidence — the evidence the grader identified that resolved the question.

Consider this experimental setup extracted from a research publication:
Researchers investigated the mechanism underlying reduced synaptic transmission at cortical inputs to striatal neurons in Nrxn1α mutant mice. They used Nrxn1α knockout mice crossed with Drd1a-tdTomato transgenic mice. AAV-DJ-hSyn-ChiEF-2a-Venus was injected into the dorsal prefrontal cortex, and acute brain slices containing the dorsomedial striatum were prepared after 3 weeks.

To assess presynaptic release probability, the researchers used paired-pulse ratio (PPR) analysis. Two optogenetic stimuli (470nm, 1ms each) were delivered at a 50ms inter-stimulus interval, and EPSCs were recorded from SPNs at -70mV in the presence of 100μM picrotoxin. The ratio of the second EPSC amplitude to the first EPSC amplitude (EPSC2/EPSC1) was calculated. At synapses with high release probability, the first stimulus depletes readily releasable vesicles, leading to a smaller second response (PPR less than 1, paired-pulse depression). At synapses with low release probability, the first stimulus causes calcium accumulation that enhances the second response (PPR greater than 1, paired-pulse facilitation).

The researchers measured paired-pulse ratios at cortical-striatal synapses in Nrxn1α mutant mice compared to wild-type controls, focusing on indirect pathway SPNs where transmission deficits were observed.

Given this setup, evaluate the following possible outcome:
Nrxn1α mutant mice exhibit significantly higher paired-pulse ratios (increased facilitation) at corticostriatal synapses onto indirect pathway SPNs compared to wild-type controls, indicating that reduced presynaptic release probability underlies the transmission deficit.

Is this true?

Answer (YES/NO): YES